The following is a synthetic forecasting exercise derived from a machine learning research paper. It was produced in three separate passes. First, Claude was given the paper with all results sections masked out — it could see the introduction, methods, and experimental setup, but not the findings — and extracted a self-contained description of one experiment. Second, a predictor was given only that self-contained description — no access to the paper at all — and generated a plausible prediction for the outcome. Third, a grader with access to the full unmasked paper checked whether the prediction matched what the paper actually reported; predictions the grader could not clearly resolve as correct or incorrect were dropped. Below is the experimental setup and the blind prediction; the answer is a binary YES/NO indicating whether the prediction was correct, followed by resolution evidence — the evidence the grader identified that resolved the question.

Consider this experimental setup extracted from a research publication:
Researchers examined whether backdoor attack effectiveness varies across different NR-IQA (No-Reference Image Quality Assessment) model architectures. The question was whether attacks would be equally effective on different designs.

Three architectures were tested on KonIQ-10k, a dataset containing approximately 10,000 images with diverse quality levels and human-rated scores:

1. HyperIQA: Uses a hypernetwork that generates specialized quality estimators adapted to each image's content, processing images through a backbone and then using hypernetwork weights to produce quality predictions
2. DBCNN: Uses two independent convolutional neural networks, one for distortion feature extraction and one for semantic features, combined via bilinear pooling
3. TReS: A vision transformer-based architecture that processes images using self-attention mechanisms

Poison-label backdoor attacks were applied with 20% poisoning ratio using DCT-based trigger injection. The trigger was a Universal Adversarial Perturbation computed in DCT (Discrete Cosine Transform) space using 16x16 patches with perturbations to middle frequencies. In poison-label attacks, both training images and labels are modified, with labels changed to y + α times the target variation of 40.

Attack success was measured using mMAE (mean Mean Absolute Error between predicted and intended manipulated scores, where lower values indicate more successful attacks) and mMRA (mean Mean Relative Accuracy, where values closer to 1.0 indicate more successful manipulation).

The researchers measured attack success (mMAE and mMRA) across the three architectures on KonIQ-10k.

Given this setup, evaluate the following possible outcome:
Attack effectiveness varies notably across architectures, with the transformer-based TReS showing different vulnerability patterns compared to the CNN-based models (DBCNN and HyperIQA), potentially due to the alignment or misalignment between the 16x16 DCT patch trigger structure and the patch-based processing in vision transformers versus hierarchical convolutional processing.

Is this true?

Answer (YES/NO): YES